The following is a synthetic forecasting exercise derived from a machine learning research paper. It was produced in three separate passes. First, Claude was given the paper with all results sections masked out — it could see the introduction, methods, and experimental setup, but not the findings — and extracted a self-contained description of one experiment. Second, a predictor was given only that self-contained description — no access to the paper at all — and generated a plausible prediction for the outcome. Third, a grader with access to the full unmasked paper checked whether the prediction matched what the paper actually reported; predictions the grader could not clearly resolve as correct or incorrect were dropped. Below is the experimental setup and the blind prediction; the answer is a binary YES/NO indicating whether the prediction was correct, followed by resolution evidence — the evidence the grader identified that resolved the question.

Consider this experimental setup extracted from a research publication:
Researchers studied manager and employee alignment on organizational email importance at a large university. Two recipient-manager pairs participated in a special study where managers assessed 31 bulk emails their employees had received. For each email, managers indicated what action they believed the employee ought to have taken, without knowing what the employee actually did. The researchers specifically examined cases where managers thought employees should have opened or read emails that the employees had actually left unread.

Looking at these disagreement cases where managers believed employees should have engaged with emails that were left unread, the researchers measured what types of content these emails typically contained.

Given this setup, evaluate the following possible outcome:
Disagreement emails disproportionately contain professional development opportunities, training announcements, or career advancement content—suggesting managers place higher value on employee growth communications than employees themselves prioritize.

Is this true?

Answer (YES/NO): NO